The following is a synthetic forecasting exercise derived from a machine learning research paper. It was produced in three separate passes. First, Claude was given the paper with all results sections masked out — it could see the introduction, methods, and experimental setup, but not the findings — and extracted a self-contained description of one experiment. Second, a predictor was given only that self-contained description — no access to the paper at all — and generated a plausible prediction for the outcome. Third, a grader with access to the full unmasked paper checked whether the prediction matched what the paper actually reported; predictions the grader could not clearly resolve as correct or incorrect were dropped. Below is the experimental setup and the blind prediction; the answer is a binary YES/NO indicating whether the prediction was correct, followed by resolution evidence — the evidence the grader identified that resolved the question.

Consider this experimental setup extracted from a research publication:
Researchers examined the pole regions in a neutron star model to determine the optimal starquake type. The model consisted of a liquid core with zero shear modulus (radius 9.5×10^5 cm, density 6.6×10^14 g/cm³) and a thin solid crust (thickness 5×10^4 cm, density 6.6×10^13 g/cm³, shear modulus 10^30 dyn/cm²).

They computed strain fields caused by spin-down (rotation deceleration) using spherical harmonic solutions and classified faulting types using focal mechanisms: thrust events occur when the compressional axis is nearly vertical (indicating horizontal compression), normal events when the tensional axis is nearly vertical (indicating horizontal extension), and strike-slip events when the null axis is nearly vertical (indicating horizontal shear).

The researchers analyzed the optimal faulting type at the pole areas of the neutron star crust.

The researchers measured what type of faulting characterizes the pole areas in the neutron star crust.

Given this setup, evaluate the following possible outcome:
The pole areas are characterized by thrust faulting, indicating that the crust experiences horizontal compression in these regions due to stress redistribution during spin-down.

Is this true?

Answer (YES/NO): YES